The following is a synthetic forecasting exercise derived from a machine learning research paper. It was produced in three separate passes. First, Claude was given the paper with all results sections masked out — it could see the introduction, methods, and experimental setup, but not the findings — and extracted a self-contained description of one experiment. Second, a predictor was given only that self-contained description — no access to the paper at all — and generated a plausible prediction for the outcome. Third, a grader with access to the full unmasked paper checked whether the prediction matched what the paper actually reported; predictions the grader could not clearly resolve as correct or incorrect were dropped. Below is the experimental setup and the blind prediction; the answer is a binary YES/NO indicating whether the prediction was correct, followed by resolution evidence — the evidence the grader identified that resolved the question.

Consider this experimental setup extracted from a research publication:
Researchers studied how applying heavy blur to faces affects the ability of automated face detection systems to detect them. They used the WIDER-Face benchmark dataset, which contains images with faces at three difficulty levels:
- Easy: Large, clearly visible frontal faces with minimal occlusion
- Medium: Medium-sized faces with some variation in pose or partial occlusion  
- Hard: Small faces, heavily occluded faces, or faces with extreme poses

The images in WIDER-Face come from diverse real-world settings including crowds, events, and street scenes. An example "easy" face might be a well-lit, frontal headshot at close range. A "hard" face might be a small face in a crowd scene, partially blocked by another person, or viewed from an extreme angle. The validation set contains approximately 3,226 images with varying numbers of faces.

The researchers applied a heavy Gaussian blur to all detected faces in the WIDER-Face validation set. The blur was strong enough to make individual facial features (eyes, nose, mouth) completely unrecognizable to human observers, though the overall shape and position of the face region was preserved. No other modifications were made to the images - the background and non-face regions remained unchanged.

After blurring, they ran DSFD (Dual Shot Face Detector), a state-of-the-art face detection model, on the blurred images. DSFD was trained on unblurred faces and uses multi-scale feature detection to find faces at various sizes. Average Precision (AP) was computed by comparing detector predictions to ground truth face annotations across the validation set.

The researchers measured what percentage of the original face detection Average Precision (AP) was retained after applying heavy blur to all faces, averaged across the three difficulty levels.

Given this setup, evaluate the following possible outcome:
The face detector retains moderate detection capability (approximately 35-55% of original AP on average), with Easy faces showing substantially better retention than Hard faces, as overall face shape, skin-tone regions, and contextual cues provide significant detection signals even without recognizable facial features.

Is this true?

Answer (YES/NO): NO